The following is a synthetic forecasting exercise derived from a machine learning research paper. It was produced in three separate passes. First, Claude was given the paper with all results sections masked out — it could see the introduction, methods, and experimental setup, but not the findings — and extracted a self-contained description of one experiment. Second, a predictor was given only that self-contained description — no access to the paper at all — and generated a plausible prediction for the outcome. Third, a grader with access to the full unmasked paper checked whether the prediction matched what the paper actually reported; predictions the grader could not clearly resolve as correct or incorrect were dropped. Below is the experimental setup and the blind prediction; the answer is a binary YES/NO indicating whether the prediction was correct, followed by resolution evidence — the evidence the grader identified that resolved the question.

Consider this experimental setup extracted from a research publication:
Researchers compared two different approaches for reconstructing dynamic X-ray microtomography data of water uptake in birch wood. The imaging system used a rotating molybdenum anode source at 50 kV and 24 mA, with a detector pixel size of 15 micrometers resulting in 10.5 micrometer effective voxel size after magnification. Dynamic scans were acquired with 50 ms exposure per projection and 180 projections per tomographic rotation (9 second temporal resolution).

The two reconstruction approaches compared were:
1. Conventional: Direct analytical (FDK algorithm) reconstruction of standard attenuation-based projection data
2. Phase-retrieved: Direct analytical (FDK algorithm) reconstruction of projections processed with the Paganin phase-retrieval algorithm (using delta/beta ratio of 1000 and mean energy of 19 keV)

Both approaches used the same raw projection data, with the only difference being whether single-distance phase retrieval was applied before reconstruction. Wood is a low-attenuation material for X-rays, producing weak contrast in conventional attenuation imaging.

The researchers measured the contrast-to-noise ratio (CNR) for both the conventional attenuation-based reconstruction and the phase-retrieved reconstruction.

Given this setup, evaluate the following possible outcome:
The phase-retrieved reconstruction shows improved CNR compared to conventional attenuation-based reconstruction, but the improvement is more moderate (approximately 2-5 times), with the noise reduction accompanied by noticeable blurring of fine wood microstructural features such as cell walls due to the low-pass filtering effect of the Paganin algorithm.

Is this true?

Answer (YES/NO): NO